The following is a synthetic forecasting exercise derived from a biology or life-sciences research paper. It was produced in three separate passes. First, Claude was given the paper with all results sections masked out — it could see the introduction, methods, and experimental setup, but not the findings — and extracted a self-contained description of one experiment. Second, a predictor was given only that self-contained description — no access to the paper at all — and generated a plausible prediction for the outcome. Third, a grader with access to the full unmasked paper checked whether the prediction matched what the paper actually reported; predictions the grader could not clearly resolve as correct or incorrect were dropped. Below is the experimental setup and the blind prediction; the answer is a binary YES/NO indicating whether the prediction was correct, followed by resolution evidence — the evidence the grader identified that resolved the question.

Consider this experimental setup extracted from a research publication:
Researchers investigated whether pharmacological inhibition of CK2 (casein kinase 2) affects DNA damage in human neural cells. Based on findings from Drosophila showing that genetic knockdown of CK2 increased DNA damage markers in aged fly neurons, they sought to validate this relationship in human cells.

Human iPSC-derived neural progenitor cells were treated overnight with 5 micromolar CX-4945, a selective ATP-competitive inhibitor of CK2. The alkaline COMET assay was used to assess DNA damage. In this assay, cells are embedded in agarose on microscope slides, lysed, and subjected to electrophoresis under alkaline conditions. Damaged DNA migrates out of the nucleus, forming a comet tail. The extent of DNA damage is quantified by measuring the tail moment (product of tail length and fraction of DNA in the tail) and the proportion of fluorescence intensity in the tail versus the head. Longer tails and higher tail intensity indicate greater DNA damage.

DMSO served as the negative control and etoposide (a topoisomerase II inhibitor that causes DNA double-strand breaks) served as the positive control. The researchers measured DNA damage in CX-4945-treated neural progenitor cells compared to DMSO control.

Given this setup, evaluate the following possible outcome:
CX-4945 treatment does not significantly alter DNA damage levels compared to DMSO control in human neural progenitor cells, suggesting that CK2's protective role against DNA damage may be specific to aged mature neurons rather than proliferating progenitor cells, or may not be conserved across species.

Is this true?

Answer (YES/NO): NO